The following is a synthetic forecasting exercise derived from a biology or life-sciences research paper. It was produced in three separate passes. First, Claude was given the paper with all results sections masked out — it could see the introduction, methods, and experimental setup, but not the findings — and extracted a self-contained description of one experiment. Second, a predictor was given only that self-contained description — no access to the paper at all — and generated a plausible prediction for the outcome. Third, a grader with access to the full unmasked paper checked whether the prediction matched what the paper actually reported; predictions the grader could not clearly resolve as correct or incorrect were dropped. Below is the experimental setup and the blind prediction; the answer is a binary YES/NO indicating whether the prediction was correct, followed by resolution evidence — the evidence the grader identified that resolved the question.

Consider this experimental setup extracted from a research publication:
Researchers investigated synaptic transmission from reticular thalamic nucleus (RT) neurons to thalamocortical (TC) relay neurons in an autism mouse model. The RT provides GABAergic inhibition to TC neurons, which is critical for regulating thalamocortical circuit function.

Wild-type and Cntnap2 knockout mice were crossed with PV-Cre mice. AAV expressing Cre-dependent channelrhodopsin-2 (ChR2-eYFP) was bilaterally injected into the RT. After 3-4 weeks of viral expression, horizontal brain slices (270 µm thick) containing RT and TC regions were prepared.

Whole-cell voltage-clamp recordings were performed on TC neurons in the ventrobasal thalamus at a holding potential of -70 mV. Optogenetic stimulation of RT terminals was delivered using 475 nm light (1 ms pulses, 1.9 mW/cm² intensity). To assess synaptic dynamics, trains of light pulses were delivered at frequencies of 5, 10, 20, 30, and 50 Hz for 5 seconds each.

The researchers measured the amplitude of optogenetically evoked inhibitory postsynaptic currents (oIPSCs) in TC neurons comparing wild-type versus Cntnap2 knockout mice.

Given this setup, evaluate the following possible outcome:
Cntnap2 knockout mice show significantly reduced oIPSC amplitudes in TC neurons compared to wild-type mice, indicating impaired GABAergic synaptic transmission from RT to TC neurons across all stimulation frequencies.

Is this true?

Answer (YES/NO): NO